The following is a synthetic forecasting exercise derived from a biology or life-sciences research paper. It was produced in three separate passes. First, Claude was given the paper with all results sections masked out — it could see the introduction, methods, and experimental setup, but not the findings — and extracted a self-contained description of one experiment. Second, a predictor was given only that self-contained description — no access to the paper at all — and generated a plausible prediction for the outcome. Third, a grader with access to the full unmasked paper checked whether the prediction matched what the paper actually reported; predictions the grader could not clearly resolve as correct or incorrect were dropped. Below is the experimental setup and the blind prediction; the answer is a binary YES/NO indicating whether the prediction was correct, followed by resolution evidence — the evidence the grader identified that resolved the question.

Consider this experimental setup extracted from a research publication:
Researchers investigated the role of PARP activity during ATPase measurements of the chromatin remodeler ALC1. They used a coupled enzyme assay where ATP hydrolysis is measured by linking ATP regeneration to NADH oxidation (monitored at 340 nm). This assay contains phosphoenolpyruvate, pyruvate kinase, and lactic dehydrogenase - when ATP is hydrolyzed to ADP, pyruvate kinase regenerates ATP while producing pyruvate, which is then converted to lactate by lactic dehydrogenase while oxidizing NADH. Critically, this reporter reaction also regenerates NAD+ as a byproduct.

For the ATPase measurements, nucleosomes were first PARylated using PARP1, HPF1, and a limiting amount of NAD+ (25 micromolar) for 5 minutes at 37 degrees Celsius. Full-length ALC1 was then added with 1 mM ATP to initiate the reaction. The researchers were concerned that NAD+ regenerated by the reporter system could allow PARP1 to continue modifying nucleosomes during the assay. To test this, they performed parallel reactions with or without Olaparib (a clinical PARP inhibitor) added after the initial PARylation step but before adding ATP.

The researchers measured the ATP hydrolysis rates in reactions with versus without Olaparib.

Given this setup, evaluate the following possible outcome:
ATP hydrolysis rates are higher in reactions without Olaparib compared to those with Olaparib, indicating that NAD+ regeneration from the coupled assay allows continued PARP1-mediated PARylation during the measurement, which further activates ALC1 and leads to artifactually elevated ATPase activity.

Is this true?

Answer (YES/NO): YES